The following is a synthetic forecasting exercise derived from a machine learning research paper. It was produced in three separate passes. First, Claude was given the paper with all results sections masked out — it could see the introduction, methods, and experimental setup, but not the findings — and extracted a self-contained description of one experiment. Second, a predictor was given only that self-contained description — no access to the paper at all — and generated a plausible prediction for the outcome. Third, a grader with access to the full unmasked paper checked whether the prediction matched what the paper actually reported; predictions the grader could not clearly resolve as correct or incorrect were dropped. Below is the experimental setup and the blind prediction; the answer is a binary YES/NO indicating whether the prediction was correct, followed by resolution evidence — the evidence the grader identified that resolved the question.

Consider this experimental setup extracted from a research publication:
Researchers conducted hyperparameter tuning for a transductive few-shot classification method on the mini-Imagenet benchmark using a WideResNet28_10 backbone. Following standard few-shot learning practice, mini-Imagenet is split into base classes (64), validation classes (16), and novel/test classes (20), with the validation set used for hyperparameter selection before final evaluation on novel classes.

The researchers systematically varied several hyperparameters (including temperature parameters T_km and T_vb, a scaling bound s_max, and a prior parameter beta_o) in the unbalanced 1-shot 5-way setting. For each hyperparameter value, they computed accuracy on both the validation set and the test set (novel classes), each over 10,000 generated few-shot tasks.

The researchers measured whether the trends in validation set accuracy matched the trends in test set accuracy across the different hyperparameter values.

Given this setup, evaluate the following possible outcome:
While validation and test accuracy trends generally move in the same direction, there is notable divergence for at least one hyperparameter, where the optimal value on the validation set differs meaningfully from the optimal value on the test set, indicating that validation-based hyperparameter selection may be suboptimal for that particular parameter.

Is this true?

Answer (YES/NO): NO